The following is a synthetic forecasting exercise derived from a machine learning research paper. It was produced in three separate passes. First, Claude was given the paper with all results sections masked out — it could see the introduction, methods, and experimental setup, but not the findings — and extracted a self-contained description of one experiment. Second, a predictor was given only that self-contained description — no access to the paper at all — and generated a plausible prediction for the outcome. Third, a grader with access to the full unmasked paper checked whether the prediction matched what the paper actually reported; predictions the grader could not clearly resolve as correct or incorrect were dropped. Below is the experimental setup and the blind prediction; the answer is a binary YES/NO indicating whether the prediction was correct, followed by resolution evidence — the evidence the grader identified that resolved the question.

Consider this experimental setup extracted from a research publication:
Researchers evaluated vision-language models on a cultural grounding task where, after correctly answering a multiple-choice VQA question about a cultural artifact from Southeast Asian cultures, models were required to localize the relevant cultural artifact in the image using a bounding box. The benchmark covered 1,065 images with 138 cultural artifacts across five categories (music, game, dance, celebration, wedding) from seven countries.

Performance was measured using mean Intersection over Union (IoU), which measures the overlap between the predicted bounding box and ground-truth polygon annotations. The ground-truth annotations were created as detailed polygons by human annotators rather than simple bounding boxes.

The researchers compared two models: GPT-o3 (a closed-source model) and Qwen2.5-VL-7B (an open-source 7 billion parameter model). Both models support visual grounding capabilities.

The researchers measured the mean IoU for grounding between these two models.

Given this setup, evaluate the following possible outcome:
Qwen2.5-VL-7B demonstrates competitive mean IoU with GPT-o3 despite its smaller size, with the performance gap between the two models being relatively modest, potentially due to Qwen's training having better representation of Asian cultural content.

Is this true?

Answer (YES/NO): NO